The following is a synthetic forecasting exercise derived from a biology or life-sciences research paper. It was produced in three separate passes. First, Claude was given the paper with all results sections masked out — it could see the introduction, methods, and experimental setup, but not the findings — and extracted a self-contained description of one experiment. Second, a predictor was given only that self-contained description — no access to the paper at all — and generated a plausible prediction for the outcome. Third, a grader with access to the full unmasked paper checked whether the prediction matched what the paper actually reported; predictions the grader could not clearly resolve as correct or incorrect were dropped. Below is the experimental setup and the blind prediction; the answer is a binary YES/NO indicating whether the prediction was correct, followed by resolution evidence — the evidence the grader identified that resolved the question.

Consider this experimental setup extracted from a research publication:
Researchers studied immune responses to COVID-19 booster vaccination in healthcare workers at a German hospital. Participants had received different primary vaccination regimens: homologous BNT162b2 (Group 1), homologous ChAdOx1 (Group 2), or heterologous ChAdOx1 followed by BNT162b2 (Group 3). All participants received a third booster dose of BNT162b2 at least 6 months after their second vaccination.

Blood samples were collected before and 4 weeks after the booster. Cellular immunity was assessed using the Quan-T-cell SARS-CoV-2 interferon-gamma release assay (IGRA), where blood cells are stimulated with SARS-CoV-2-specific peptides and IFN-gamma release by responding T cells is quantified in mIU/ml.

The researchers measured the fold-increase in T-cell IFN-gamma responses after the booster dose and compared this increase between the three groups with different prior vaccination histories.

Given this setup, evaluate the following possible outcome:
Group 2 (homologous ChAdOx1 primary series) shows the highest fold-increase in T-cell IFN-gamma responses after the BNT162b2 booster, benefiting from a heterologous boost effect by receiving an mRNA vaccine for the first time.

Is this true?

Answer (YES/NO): NO